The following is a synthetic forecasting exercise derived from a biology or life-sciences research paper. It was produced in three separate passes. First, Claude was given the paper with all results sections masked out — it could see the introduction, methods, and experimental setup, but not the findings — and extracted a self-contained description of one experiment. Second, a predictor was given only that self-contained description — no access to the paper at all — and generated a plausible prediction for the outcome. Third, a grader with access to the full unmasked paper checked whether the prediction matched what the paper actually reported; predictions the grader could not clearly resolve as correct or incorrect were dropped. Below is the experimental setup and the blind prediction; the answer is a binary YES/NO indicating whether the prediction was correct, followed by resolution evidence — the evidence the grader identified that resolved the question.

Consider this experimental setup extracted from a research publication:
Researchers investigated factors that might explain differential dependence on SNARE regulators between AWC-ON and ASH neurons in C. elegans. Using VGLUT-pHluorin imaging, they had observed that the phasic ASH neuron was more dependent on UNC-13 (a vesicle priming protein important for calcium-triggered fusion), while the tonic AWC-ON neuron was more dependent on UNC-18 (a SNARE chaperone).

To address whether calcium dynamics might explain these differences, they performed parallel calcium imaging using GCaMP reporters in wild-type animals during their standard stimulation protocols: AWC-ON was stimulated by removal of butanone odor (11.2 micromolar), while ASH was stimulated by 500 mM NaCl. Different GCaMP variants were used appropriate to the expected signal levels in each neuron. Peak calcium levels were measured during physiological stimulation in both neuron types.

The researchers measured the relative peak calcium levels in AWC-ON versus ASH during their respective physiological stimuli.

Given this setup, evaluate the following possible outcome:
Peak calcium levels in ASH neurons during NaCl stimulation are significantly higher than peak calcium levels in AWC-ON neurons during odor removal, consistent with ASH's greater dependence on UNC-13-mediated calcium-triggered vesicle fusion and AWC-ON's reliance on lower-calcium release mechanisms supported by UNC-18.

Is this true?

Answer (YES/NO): NO